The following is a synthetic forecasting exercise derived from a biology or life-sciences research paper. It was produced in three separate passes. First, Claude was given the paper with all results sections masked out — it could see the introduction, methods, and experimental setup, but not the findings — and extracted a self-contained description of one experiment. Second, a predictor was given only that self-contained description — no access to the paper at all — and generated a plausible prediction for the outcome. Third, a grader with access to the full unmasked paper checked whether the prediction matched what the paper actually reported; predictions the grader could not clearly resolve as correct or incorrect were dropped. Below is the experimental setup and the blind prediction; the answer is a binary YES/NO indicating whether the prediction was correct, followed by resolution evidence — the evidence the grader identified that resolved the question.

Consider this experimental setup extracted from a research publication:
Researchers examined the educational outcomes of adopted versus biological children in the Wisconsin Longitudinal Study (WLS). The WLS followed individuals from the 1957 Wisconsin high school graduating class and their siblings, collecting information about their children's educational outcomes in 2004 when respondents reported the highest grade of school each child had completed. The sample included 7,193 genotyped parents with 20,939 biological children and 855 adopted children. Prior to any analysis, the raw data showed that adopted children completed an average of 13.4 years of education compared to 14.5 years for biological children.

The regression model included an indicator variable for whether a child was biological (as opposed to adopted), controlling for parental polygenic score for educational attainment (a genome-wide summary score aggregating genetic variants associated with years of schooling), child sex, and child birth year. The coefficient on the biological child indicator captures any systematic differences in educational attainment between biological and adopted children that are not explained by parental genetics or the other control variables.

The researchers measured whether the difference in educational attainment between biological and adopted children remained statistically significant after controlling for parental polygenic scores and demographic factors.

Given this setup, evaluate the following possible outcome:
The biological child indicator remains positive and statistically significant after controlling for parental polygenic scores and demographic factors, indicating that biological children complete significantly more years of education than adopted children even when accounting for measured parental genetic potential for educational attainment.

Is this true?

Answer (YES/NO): YES